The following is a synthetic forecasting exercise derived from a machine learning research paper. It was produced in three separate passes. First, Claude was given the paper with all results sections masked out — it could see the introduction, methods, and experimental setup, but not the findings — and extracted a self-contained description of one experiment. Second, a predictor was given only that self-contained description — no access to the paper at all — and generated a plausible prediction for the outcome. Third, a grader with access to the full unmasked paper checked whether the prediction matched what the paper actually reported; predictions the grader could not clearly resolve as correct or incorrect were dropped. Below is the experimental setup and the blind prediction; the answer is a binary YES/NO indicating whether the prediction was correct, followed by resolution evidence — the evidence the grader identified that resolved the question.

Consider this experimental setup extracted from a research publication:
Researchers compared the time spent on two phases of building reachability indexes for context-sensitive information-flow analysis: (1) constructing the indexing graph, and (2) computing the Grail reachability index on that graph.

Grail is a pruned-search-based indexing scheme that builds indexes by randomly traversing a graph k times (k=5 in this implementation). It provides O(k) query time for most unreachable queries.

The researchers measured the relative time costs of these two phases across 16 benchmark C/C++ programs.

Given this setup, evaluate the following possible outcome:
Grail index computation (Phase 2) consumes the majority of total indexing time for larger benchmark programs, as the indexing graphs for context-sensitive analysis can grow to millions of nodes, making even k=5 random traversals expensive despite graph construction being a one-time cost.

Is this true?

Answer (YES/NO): NO